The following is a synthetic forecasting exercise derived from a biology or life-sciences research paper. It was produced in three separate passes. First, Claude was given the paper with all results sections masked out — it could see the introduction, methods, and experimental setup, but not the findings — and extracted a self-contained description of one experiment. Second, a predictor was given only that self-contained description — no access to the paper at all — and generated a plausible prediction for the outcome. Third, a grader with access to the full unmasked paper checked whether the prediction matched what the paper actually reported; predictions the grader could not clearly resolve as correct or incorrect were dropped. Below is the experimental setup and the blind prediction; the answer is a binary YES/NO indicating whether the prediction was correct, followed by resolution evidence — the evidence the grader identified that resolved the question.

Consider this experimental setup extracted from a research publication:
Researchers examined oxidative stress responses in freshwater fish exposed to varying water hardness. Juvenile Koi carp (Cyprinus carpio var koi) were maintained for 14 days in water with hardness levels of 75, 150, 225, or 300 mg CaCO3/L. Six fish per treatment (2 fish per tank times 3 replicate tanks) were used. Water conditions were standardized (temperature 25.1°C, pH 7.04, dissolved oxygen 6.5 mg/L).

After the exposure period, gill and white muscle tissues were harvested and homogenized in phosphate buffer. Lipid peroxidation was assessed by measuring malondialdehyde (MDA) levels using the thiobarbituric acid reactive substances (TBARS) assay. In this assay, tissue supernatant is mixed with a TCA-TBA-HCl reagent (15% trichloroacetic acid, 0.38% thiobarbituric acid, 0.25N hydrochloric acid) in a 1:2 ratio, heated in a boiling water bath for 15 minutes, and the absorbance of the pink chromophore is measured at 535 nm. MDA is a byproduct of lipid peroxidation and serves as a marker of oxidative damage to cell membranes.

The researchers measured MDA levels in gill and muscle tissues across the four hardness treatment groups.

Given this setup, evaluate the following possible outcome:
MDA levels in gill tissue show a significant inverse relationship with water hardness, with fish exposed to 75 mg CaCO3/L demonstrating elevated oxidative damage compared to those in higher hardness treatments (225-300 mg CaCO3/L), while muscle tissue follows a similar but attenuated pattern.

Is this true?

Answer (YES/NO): NO